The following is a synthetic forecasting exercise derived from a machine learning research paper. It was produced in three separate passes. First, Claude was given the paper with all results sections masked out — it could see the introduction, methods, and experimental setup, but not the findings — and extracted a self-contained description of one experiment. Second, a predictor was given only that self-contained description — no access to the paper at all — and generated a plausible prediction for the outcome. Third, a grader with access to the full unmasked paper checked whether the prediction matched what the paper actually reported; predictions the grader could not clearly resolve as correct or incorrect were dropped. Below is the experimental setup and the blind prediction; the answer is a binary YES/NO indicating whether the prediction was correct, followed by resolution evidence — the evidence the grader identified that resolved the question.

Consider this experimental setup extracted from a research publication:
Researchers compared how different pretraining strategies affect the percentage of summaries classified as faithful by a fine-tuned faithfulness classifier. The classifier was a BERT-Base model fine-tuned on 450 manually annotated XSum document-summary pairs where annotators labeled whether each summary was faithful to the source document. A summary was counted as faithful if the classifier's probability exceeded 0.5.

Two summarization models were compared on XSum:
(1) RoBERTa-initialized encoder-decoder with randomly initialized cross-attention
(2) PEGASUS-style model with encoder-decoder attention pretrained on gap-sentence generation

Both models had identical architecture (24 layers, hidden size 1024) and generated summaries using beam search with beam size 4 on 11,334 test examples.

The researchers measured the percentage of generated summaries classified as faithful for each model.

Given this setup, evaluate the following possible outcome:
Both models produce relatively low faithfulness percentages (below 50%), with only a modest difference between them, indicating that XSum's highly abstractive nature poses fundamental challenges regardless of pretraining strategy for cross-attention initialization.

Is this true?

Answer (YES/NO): NO